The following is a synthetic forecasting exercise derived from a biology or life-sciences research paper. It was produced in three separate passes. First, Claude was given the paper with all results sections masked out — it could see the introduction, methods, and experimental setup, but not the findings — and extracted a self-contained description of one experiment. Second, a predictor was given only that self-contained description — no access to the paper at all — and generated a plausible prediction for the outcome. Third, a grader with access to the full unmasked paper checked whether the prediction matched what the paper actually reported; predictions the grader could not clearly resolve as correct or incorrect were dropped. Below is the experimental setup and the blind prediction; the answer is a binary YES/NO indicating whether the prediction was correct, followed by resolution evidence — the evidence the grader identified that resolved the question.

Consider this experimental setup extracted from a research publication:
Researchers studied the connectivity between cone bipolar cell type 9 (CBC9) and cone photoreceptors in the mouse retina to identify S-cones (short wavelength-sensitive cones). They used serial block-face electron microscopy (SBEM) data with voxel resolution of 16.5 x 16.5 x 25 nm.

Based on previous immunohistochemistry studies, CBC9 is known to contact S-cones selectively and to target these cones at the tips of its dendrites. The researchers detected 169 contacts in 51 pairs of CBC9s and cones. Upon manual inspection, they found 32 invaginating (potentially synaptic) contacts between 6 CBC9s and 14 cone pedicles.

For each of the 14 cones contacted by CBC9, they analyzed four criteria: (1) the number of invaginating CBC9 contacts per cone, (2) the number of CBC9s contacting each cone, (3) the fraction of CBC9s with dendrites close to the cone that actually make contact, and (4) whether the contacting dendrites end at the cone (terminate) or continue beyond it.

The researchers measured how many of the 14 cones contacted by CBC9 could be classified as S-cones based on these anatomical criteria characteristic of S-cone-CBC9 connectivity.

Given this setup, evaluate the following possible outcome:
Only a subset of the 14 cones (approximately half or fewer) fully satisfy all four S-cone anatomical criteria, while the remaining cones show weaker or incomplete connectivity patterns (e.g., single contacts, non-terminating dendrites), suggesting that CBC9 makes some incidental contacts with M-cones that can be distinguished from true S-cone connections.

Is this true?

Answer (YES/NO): YES